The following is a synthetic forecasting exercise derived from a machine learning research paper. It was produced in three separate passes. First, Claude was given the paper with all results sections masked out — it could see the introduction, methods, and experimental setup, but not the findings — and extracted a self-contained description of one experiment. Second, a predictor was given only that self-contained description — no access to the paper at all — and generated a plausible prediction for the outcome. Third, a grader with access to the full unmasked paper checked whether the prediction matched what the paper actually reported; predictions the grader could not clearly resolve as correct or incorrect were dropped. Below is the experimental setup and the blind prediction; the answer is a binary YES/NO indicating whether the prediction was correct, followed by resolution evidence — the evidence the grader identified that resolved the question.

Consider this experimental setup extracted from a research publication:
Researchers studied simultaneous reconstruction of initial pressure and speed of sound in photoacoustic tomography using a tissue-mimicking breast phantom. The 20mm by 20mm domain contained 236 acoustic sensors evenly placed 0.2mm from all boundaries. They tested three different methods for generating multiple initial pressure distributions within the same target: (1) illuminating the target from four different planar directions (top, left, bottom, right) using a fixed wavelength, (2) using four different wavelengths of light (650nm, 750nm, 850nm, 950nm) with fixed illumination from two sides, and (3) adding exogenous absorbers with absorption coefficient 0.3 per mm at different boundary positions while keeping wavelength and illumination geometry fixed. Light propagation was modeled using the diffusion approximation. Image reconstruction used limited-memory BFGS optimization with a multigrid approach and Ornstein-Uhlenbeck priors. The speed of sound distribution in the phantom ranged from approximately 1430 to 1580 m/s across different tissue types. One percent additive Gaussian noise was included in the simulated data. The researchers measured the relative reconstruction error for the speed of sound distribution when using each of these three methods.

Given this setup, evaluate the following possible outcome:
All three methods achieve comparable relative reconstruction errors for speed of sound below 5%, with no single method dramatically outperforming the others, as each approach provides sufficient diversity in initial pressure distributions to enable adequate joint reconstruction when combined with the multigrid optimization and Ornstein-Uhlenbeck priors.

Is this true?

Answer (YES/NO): NO